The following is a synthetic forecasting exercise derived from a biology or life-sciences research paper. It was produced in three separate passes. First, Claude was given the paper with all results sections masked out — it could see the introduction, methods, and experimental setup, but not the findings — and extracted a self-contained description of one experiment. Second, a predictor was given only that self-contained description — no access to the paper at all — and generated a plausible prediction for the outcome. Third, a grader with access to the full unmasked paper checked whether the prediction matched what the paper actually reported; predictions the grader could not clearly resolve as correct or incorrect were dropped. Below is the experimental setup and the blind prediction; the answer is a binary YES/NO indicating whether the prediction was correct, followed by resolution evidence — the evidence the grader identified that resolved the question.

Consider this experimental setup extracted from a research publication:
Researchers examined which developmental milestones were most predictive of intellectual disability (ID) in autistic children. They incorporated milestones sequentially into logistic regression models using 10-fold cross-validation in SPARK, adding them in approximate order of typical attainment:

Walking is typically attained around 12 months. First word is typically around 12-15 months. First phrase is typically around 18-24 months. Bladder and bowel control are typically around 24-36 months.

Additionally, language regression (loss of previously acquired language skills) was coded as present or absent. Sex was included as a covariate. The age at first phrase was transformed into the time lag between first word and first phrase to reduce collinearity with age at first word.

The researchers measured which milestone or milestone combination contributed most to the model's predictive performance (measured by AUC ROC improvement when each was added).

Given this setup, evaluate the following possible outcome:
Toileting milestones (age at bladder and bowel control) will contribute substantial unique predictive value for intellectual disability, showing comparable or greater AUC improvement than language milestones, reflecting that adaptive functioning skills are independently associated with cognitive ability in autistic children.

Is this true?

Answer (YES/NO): NO